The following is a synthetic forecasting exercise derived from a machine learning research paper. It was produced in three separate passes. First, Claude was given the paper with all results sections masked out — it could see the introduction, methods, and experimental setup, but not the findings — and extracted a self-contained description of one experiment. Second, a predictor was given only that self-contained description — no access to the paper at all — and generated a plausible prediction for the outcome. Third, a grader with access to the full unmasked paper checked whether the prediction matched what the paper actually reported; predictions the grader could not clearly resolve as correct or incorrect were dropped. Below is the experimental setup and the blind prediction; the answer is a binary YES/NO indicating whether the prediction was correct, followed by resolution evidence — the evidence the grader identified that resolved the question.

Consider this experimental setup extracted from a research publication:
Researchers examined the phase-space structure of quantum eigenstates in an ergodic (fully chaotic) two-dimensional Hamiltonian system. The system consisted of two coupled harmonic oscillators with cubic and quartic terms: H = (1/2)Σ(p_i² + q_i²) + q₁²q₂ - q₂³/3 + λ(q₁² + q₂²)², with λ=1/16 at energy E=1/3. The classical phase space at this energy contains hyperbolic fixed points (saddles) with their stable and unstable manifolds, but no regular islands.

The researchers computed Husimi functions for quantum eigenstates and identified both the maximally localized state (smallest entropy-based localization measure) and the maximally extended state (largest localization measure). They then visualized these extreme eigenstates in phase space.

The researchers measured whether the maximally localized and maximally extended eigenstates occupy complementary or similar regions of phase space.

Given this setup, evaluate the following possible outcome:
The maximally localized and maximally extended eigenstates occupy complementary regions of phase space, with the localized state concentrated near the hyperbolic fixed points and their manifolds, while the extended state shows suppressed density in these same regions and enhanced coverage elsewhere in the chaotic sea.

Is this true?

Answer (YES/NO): YES